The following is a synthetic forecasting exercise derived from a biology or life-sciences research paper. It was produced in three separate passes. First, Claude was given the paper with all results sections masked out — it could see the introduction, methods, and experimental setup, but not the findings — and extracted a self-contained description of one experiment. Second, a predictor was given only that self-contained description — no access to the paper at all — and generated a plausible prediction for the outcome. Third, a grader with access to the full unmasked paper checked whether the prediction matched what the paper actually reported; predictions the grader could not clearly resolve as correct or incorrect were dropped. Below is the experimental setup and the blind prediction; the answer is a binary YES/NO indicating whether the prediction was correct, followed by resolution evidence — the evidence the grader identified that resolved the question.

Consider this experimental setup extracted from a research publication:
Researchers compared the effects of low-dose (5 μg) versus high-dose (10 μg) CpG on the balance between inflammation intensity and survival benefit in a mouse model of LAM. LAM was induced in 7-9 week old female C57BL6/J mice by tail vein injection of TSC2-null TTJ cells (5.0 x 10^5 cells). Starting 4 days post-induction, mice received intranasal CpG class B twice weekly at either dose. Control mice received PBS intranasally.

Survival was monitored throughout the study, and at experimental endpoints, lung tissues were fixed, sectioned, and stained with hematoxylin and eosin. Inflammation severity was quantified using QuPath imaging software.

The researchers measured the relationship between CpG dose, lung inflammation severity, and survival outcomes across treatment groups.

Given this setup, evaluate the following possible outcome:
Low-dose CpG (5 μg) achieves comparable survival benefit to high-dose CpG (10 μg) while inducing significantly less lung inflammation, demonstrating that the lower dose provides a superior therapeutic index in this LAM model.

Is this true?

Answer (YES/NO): NO